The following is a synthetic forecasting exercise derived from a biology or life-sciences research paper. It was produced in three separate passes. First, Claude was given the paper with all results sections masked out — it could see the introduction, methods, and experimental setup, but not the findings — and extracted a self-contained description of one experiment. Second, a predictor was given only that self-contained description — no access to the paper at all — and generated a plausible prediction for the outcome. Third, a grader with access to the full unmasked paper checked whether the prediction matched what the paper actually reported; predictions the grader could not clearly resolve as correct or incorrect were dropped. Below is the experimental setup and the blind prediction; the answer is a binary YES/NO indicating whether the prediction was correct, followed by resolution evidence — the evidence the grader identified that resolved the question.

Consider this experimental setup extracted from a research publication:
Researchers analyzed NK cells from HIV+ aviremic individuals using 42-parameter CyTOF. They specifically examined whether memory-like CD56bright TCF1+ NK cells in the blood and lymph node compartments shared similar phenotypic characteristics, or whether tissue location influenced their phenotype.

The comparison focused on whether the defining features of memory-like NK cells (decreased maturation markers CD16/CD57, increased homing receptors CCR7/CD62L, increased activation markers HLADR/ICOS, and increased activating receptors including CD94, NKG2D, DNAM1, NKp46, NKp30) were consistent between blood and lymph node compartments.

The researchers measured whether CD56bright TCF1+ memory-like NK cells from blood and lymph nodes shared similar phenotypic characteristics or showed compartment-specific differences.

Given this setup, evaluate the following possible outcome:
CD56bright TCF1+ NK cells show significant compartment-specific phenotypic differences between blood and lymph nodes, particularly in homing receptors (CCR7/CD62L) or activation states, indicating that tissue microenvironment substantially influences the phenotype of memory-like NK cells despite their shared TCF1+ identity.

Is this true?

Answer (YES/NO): NO